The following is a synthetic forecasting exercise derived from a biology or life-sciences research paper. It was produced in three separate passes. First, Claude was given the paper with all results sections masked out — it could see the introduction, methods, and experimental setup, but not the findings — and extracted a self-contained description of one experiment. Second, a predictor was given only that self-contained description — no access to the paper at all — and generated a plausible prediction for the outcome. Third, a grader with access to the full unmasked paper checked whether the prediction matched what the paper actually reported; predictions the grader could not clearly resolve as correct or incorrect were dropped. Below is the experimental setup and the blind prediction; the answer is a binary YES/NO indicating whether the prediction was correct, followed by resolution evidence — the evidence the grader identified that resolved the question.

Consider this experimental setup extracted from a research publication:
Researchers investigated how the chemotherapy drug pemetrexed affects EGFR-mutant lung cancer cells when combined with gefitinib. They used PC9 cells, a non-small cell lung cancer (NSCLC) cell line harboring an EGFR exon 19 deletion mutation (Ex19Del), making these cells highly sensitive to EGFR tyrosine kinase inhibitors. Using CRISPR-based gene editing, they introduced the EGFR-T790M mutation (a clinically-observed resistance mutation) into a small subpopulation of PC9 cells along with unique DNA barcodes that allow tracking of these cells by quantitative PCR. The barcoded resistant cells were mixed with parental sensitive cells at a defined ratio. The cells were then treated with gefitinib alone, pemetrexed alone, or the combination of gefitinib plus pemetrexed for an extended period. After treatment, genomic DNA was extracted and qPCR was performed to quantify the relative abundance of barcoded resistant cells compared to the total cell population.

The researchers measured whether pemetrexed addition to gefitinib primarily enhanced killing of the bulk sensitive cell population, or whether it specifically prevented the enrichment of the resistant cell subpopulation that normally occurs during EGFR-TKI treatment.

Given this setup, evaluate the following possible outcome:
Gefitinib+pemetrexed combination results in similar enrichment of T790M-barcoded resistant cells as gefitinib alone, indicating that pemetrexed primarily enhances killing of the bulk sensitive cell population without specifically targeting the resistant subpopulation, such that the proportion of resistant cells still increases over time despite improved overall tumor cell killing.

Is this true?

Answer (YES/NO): NO